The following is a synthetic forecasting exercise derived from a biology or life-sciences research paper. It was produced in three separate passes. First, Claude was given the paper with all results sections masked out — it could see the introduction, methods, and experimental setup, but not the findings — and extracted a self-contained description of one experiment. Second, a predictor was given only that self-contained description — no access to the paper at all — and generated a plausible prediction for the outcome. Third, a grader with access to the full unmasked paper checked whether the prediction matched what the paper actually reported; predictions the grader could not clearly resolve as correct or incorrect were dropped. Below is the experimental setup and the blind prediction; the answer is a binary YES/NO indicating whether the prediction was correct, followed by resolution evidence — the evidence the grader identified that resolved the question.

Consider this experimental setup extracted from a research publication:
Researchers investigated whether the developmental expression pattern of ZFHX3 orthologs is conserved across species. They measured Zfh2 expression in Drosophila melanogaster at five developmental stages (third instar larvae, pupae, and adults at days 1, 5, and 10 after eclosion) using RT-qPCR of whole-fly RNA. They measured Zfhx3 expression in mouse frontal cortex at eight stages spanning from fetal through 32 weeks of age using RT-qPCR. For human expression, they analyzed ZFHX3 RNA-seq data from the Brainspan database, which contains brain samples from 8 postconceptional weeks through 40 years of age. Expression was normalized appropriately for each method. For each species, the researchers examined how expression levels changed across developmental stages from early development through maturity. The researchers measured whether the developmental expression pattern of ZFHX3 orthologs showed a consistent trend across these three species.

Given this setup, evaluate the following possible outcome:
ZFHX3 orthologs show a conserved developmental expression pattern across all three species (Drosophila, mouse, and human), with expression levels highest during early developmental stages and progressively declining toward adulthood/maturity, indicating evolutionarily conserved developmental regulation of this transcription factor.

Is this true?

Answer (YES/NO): NO